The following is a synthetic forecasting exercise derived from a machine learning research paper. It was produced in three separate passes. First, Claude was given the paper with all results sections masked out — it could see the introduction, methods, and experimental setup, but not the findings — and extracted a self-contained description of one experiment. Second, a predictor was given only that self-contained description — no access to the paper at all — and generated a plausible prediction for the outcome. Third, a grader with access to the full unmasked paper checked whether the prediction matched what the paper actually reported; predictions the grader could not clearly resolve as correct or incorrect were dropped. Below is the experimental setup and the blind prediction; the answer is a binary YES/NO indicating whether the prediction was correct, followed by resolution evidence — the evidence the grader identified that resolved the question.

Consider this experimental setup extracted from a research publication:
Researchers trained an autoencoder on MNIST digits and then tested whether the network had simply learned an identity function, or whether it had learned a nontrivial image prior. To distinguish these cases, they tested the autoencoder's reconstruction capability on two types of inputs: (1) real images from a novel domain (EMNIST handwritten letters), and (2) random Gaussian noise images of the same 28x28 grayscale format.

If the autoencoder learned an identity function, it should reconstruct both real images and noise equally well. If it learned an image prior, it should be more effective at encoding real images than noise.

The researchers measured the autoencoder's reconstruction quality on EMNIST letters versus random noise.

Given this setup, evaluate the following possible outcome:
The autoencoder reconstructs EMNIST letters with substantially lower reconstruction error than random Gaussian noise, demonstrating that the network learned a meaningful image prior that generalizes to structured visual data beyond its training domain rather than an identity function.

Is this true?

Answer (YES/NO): YES